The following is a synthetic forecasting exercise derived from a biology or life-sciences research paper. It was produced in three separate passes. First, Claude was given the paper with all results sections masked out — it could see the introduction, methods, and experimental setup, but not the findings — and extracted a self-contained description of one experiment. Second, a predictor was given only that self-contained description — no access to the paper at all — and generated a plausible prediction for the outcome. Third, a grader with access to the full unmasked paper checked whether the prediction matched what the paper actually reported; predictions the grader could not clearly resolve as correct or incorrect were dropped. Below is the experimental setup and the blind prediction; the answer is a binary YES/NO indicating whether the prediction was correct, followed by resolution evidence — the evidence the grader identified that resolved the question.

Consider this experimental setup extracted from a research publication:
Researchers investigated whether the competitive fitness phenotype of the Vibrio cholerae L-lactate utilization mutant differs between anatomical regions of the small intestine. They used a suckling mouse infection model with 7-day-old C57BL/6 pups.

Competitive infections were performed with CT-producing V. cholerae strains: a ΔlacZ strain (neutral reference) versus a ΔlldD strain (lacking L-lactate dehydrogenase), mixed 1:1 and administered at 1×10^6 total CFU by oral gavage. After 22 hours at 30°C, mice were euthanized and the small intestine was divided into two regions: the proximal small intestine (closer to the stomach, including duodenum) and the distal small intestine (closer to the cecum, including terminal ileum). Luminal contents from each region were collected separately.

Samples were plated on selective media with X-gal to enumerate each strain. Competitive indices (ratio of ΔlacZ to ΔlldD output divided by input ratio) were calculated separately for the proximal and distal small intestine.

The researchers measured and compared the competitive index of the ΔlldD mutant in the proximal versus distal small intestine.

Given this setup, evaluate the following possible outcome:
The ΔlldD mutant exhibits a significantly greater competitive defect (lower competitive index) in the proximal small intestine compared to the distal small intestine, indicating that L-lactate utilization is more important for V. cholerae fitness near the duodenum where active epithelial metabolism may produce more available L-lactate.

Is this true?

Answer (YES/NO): NO